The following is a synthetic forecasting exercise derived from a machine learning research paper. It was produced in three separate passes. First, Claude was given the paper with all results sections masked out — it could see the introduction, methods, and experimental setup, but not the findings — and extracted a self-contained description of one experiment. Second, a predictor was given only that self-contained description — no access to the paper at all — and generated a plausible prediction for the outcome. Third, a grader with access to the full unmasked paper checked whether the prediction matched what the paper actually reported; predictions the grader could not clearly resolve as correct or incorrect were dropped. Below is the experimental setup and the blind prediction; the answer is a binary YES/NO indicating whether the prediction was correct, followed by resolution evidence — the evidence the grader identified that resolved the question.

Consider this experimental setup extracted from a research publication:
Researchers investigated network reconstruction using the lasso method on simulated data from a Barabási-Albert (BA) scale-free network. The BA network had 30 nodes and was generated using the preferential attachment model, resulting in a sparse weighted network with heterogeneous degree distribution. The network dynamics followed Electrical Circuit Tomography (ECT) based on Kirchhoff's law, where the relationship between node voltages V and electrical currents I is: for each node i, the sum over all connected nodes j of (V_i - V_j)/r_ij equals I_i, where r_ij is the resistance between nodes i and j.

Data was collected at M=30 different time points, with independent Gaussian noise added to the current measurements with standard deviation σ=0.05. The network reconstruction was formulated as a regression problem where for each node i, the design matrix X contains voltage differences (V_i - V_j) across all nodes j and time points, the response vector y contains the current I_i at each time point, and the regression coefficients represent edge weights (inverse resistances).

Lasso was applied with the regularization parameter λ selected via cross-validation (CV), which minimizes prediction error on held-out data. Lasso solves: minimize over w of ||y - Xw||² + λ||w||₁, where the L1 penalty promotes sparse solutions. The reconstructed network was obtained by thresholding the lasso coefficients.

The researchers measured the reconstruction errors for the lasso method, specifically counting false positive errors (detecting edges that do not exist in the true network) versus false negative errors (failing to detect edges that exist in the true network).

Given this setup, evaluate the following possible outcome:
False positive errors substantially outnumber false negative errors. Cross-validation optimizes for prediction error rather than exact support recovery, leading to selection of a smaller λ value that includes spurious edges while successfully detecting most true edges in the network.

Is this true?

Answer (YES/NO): YES